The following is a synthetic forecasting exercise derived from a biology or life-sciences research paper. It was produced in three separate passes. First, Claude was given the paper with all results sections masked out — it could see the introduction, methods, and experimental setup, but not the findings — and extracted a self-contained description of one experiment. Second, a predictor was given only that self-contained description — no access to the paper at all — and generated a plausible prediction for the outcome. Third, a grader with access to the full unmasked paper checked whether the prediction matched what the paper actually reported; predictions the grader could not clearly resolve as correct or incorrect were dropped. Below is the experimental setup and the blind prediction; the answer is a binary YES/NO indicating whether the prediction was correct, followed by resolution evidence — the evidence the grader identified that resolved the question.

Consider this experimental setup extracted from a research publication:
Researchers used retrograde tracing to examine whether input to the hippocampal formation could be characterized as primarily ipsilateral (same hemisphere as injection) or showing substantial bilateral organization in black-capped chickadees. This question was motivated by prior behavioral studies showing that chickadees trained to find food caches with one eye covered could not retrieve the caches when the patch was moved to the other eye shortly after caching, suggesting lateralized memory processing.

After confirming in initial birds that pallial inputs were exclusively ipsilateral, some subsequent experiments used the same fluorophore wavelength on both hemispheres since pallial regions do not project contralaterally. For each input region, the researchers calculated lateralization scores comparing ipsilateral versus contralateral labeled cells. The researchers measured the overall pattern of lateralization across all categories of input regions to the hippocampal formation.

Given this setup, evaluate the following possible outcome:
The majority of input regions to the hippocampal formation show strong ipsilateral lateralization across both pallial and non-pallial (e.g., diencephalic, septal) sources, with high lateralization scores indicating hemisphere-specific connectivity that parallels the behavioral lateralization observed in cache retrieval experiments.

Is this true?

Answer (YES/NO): NO